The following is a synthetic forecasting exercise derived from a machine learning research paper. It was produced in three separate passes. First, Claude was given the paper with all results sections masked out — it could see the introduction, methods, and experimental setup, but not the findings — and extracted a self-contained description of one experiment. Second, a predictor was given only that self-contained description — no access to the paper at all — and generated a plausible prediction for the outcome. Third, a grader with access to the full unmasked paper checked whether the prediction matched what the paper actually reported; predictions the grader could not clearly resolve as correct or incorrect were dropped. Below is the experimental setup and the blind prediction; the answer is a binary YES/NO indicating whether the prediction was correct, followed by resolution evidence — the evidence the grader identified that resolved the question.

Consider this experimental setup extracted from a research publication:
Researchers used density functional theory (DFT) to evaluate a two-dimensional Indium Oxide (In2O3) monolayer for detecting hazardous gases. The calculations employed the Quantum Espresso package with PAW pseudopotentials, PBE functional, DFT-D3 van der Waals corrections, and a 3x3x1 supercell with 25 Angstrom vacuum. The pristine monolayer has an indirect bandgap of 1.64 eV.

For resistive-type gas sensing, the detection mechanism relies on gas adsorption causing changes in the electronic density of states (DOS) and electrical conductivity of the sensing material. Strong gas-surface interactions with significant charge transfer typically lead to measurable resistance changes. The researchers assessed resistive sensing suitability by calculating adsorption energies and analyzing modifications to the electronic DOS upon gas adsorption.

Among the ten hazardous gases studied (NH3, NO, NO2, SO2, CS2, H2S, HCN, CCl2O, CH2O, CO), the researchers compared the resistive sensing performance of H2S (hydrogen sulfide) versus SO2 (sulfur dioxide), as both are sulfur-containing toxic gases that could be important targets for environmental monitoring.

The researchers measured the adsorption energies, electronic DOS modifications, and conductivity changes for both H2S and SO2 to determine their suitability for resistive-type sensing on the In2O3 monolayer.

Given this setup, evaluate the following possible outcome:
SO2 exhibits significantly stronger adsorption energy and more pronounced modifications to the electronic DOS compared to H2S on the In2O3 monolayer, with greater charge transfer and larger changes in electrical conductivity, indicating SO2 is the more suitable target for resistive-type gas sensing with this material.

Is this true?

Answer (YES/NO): NO